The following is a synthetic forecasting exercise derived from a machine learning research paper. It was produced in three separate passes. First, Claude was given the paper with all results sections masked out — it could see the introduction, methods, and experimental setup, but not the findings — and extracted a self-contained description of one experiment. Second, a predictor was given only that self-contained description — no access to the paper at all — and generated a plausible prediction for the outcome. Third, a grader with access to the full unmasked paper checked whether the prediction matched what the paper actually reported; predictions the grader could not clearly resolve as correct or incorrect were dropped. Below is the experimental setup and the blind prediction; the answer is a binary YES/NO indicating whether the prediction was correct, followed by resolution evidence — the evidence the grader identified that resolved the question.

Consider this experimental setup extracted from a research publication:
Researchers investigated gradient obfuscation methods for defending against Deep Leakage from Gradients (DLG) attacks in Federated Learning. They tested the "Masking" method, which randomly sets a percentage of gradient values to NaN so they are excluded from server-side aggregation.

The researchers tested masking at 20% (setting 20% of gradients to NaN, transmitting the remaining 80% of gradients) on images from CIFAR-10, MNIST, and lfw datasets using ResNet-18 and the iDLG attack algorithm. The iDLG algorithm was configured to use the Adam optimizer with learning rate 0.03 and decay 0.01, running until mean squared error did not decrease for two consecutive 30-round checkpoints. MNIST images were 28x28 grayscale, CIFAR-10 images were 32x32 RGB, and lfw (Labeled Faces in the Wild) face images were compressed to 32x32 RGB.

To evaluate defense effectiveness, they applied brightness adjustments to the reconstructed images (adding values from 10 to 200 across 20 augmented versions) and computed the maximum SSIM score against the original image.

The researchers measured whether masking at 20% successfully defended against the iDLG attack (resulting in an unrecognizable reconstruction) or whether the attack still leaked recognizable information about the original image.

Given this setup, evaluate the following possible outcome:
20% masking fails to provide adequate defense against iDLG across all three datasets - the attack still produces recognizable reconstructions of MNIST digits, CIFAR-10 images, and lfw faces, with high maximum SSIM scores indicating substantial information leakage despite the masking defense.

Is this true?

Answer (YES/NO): YES